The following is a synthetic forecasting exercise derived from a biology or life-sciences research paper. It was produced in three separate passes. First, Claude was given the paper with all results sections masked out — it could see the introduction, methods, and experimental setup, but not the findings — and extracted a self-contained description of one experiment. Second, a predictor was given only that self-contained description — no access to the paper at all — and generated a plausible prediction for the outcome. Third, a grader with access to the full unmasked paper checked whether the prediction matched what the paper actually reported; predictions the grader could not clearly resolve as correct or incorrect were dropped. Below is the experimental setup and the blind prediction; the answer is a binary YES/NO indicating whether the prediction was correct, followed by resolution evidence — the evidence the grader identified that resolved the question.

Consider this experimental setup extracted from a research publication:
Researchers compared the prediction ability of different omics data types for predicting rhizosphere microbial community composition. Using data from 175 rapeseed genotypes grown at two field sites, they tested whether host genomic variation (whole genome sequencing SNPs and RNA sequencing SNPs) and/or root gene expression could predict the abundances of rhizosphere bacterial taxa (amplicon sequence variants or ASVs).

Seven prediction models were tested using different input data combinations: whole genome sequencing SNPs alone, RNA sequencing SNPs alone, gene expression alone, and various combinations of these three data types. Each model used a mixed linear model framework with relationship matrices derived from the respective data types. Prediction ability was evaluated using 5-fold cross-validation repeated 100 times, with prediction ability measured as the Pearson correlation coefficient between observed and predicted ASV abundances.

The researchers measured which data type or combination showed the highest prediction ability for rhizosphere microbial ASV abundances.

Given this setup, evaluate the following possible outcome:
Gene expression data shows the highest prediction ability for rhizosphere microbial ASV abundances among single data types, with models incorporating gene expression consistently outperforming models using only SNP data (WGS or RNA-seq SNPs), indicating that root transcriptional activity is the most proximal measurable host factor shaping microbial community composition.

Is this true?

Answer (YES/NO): YES